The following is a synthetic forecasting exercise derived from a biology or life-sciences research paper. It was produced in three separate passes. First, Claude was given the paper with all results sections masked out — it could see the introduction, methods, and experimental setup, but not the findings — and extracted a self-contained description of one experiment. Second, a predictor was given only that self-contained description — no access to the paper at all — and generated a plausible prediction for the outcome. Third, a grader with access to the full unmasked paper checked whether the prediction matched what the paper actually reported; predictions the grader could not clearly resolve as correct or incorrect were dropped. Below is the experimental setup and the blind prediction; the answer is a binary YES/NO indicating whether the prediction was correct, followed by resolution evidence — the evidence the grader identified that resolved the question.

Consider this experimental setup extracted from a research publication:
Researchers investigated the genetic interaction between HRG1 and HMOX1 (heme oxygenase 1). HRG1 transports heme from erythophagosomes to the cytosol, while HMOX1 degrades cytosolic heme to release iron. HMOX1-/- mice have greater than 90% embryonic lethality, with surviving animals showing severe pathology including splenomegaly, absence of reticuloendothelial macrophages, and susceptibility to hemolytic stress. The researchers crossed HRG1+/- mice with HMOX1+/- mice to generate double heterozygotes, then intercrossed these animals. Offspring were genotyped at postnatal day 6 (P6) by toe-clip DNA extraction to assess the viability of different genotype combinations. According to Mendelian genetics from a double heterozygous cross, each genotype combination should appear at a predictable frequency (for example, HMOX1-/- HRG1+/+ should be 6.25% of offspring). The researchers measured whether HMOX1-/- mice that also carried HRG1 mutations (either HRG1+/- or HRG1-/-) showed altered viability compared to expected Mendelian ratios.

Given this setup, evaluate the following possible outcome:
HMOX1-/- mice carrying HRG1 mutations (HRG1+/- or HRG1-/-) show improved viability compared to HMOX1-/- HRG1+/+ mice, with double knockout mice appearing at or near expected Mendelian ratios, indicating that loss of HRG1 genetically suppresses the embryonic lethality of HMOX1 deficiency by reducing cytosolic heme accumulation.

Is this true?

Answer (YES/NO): NO